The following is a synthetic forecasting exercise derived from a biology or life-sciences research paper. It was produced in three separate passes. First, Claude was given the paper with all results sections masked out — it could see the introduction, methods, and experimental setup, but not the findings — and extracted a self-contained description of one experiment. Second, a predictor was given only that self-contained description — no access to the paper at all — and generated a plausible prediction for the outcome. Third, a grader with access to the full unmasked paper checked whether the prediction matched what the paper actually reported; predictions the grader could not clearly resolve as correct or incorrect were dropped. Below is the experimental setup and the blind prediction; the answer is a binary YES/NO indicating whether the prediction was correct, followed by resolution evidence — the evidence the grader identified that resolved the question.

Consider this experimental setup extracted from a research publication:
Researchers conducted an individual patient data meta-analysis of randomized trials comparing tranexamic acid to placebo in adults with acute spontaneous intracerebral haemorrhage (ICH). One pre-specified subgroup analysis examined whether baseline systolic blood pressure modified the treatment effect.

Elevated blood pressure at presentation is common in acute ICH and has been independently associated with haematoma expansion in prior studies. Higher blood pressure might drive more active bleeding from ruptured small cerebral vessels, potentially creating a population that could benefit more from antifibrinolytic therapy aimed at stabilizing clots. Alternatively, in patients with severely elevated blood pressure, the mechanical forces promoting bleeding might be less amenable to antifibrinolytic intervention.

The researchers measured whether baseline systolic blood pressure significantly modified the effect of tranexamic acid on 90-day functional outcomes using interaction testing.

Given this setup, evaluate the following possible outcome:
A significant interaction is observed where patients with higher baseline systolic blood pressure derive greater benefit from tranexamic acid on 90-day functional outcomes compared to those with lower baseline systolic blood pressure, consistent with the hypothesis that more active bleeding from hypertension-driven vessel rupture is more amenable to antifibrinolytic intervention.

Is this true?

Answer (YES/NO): NO